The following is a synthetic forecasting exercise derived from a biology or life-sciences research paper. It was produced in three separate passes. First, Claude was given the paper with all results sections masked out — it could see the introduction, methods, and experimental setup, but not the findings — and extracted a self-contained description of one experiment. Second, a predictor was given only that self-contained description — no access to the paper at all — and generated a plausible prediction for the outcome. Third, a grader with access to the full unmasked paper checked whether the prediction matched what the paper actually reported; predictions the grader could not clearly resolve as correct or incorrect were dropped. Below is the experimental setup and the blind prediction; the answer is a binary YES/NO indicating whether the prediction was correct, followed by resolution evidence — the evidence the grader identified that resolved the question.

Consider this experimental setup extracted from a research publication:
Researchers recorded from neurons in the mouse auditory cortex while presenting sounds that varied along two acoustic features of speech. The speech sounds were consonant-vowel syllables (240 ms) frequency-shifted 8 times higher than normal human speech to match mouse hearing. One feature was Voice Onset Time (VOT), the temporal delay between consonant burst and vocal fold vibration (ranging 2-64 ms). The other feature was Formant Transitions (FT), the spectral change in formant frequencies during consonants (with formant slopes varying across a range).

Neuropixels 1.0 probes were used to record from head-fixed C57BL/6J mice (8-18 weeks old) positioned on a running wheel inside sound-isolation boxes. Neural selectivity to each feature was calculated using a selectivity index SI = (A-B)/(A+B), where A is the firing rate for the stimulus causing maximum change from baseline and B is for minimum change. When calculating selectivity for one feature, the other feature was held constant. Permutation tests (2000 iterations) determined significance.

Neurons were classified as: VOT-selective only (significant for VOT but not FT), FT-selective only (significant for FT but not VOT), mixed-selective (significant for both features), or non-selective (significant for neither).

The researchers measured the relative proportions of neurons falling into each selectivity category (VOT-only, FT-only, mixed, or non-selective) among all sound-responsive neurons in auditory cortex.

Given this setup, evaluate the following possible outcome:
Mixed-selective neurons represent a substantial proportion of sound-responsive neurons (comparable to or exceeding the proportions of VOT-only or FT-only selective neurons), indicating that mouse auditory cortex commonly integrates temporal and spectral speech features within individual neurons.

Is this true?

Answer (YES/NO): NO